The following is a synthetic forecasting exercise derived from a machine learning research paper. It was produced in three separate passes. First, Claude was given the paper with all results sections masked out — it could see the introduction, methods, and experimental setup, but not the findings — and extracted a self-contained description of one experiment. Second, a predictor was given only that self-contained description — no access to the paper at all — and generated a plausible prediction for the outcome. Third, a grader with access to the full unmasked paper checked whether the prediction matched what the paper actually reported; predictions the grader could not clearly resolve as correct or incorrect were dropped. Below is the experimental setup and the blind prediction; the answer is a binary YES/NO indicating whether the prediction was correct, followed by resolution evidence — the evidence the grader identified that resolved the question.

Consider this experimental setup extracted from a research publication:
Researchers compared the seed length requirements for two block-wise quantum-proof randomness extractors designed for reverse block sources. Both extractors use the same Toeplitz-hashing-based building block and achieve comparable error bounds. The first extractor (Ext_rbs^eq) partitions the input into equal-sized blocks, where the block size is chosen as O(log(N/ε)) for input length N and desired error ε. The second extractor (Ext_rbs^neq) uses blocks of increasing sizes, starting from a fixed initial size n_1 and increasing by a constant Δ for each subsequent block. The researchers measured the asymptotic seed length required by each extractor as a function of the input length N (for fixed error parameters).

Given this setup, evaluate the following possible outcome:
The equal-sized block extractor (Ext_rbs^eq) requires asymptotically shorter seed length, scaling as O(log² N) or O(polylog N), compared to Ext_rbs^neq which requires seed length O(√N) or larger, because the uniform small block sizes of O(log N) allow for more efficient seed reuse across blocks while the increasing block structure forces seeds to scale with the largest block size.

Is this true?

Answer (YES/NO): NO